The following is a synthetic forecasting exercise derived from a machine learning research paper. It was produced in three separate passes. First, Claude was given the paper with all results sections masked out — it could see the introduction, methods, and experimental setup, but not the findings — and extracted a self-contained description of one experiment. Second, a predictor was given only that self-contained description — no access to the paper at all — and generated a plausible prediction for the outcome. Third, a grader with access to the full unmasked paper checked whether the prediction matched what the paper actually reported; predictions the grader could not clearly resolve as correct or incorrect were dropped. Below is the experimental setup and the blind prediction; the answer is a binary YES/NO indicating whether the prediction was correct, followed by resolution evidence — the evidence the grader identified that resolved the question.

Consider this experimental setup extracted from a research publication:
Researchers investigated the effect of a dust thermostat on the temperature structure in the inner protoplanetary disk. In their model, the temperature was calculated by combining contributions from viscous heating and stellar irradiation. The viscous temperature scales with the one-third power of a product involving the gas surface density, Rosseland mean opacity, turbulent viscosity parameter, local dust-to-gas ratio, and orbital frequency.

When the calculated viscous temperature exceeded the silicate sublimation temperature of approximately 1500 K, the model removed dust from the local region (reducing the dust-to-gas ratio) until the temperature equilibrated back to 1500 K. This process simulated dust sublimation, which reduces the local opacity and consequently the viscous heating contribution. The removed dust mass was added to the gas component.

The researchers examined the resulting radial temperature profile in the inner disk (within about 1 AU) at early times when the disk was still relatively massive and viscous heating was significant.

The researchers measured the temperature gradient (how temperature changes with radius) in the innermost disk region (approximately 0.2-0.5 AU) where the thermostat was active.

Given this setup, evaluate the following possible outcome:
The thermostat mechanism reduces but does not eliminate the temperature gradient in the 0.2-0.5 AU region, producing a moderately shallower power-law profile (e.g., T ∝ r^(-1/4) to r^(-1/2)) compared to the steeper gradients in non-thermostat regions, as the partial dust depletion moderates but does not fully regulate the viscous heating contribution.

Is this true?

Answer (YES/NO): NO